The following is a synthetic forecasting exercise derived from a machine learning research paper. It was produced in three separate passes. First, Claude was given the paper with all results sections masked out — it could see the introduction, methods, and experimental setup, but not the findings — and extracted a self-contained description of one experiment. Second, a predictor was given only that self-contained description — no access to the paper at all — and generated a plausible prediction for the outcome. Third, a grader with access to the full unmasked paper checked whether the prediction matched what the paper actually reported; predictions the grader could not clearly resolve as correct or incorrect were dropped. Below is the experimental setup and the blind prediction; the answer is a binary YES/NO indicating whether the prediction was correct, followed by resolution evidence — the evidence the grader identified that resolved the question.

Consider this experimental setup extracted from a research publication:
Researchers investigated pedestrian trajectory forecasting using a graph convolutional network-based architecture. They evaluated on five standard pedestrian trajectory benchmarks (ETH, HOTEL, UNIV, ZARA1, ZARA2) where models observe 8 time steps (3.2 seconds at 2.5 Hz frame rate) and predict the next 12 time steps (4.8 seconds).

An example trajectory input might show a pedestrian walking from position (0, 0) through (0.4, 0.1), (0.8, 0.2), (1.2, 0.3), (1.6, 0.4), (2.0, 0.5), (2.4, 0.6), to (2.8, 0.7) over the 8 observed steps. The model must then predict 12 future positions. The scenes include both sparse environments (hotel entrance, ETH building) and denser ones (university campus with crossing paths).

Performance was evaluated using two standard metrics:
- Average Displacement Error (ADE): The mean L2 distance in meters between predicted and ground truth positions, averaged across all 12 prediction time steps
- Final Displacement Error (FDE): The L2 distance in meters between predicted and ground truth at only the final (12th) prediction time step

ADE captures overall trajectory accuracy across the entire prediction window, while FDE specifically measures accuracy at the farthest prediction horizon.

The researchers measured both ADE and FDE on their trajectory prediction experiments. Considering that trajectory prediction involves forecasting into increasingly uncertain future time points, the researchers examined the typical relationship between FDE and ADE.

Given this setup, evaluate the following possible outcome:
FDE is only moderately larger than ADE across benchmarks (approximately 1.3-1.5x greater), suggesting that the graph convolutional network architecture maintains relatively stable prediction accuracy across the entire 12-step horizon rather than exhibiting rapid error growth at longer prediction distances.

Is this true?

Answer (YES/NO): NO